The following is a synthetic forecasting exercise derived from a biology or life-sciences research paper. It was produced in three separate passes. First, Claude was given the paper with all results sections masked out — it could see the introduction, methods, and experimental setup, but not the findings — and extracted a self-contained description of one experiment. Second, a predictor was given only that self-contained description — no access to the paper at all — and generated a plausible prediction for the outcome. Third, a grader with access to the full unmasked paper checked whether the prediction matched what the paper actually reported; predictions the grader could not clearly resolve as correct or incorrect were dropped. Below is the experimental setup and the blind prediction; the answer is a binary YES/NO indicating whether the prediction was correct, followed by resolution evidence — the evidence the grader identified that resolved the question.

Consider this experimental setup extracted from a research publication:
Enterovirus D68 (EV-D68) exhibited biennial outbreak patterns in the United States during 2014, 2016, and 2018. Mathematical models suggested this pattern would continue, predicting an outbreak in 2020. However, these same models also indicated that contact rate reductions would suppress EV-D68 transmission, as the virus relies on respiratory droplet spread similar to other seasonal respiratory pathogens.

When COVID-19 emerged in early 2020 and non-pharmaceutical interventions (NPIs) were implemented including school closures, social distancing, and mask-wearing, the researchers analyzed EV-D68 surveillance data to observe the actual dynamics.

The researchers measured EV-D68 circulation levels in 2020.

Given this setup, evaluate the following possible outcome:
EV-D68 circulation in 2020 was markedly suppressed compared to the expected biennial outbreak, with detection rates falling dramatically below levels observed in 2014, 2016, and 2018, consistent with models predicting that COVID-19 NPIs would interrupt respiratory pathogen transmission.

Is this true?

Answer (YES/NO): YES